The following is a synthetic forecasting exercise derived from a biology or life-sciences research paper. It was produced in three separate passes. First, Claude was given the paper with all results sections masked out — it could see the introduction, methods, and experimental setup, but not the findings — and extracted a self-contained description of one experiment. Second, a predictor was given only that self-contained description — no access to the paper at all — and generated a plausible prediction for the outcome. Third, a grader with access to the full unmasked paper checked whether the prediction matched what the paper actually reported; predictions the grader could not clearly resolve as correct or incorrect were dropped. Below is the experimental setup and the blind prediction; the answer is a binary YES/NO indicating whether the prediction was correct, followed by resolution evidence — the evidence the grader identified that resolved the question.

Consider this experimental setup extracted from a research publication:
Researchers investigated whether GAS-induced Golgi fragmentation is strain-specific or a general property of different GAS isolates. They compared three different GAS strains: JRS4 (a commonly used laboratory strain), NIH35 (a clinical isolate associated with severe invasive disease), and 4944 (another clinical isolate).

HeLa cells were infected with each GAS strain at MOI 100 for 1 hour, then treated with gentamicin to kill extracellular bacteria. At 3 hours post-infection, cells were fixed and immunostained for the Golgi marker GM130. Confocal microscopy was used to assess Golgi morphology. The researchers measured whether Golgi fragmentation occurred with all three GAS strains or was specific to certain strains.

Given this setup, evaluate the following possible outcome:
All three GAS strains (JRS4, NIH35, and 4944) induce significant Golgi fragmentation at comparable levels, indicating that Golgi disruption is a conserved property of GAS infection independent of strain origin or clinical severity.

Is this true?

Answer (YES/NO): YES